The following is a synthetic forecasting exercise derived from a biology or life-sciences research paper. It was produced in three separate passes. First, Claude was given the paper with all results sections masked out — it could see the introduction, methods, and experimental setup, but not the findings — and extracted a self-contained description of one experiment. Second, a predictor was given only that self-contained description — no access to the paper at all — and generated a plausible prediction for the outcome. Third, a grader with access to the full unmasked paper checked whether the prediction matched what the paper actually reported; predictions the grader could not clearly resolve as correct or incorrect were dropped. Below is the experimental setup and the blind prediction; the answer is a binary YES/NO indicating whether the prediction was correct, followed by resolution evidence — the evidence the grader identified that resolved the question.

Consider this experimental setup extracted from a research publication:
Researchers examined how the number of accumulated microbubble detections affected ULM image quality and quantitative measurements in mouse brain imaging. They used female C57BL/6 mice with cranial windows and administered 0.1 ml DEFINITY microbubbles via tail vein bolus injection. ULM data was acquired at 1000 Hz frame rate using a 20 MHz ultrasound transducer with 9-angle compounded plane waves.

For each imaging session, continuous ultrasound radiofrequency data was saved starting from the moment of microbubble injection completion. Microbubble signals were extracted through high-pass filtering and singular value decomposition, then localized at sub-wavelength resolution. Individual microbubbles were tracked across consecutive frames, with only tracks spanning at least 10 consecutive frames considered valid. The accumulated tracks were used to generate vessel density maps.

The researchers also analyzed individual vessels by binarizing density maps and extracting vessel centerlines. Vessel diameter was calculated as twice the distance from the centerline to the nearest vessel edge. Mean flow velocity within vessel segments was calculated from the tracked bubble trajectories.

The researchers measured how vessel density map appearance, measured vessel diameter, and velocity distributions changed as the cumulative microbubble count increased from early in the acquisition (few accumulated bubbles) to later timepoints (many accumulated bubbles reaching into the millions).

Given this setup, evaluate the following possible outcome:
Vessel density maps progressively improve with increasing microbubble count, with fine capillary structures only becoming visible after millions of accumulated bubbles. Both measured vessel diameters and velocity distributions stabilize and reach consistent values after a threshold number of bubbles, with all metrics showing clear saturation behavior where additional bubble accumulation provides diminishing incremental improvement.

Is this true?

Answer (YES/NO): YES